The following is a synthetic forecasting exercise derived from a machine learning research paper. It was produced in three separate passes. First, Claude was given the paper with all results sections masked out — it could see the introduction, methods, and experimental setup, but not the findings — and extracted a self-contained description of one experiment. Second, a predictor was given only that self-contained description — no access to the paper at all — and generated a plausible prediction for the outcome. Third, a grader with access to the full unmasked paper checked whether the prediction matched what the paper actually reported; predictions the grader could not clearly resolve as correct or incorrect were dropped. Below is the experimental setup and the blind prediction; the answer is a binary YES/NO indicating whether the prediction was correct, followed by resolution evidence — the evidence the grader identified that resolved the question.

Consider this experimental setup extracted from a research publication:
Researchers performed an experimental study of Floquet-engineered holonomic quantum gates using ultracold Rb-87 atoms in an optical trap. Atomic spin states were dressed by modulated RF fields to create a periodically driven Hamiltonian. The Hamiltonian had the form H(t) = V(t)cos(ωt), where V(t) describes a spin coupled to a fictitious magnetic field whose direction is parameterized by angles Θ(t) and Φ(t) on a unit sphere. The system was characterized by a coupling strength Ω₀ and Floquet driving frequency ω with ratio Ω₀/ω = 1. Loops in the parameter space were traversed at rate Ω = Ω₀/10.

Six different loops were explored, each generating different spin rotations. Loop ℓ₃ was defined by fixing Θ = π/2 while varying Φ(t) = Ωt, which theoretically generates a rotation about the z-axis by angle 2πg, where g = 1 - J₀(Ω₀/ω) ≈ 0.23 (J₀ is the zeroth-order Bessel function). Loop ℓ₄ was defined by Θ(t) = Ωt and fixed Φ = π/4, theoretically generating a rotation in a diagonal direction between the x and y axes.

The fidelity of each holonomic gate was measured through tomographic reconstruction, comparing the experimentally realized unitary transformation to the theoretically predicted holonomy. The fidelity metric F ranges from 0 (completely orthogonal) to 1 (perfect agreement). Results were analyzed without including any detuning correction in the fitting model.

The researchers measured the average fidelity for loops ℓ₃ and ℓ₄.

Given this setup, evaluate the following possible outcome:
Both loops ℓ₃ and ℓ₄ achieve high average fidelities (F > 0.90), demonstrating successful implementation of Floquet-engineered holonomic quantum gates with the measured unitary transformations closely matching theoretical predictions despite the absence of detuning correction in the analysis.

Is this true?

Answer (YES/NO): NO